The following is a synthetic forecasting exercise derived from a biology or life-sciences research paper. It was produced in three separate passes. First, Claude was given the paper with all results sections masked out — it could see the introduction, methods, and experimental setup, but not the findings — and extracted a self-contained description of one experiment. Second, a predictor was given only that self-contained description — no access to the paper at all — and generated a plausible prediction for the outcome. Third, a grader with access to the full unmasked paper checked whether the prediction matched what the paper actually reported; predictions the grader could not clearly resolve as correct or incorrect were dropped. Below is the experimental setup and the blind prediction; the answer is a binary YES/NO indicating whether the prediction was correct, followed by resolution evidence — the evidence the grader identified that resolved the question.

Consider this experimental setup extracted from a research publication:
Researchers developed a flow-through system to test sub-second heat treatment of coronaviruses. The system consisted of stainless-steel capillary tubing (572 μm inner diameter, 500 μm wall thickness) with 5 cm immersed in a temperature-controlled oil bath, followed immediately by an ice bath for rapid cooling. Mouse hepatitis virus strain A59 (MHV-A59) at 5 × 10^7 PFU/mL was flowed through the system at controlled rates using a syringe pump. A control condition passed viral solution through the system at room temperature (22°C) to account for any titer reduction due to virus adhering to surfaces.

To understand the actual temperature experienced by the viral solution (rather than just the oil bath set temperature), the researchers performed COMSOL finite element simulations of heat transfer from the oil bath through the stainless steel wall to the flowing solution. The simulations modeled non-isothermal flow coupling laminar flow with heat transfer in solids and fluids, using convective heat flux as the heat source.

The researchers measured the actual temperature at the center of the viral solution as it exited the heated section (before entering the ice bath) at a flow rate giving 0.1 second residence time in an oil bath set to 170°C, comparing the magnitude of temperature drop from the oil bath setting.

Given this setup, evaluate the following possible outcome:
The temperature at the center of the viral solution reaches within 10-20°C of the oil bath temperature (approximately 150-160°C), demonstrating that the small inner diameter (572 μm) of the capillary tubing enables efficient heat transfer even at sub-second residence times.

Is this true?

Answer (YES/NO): NO